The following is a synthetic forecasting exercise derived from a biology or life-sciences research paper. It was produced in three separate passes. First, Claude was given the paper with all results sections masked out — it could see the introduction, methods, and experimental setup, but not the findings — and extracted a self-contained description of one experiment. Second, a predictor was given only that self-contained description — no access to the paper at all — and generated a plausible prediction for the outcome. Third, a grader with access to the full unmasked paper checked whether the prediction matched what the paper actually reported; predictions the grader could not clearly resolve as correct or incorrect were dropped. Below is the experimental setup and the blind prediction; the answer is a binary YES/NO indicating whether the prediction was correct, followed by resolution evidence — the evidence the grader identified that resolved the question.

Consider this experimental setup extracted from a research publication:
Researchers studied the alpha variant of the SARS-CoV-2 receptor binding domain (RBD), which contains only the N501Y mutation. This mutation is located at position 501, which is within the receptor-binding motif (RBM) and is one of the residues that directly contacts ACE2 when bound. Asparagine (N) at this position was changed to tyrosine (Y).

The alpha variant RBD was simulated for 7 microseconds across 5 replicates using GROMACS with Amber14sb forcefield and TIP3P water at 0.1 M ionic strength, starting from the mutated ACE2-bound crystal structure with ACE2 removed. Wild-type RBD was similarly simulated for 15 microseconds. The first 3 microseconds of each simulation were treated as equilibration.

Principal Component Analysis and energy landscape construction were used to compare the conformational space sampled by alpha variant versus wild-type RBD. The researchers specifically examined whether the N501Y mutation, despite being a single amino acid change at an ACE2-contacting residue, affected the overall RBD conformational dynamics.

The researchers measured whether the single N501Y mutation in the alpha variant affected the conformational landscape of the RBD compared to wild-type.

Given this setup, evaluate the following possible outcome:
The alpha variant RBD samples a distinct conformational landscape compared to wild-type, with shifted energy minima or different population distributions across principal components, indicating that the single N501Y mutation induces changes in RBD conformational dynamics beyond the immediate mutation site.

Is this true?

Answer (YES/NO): YES